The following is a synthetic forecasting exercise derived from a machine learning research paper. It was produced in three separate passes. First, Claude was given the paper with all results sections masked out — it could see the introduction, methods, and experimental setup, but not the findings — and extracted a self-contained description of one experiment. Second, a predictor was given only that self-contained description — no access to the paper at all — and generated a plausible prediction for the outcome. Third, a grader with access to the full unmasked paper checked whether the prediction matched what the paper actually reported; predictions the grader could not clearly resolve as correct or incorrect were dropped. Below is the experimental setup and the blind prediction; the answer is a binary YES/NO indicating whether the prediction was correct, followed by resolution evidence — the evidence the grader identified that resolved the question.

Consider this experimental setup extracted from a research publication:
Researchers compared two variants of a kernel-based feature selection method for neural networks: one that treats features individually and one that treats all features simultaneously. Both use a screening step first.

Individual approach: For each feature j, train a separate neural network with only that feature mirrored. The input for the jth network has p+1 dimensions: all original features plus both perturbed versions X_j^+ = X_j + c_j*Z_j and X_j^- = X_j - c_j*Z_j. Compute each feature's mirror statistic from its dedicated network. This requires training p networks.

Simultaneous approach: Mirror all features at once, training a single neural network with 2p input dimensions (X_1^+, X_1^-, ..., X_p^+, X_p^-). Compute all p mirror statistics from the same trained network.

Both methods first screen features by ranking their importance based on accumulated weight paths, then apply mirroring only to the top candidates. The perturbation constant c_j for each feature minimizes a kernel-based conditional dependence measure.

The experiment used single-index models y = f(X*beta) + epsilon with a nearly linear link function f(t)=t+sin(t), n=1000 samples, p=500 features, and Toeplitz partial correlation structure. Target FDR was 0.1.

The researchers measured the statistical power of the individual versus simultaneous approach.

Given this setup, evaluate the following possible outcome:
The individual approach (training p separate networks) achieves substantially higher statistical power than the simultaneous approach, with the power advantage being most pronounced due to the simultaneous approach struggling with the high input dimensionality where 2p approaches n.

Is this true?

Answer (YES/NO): NO